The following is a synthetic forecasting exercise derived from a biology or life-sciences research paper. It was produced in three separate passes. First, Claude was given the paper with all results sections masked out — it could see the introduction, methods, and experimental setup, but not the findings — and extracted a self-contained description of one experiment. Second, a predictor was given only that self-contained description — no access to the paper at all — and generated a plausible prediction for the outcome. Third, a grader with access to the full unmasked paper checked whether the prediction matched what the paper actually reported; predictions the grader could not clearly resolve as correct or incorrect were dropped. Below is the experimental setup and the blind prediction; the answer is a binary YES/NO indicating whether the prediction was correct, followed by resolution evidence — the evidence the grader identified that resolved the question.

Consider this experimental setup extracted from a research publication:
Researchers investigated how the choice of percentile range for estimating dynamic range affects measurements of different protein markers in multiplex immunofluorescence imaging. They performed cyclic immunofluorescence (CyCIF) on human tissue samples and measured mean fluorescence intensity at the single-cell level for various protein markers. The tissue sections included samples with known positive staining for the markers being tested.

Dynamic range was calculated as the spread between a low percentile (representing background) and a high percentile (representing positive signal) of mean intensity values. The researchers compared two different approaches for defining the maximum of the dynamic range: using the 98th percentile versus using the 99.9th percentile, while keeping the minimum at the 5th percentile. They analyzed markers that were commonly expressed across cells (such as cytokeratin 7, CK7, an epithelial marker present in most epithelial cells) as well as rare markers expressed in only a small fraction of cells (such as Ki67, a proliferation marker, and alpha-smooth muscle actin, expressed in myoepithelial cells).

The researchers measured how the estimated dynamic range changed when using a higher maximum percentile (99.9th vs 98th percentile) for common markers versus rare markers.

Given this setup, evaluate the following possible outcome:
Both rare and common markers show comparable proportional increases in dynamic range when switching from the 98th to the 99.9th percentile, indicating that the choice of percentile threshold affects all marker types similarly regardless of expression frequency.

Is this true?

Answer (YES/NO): NO